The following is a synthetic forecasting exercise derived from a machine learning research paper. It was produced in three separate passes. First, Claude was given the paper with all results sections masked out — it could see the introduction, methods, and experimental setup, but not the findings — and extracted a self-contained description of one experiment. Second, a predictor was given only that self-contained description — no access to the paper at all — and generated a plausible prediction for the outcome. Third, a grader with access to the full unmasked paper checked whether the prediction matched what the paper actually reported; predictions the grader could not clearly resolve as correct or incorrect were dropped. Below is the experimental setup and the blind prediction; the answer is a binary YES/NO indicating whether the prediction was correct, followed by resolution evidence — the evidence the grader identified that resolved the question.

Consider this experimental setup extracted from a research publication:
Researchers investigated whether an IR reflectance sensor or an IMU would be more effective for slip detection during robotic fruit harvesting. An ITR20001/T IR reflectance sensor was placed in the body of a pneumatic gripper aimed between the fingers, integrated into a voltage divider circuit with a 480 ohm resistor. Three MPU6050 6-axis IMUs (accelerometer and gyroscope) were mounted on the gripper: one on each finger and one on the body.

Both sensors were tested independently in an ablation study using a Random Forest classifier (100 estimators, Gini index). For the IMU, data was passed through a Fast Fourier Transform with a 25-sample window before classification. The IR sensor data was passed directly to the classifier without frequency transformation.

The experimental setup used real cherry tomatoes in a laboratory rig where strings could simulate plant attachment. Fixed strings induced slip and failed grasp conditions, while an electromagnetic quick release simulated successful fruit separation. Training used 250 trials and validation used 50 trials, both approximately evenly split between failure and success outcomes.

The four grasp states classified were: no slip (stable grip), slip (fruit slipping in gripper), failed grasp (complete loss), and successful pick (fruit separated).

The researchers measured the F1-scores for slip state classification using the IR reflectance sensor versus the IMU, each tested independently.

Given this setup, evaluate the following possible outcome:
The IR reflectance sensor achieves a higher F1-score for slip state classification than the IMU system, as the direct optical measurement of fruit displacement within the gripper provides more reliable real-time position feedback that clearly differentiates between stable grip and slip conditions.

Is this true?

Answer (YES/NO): YES